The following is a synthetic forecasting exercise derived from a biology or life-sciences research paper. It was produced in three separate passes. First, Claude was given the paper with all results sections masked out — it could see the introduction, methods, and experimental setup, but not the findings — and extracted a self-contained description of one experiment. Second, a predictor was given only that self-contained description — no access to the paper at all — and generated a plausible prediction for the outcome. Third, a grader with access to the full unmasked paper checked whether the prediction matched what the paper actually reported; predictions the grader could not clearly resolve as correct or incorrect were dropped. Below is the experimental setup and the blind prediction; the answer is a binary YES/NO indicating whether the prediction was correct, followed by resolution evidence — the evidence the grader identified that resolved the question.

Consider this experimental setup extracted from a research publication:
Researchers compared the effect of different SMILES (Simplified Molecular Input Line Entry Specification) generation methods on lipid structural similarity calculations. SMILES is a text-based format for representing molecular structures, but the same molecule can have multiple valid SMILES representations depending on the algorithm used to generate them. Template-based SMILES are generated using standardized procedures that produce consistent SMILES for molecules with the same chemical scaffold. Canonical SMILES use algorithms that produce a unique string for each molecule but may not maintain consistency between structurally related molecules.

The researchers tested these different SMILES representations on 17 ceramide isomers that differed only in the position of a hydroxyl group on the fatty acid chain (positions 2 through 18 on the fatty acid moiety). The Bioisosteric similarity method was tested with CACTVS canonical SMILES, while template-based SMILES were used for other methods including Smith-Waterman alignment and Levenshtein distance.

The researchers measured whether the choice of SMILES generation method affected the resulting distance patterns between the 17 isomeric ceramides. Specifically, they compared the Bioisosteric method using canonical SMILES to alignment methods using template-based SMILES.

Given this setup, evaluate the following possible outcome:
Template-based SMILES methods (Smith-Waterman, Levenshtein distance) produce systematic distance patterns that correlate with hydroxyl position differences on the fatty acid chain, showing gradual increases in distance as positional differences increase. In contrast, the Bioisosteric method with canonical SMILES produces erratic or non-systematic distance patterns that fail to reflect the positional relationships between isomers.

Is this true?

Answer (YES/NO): NO